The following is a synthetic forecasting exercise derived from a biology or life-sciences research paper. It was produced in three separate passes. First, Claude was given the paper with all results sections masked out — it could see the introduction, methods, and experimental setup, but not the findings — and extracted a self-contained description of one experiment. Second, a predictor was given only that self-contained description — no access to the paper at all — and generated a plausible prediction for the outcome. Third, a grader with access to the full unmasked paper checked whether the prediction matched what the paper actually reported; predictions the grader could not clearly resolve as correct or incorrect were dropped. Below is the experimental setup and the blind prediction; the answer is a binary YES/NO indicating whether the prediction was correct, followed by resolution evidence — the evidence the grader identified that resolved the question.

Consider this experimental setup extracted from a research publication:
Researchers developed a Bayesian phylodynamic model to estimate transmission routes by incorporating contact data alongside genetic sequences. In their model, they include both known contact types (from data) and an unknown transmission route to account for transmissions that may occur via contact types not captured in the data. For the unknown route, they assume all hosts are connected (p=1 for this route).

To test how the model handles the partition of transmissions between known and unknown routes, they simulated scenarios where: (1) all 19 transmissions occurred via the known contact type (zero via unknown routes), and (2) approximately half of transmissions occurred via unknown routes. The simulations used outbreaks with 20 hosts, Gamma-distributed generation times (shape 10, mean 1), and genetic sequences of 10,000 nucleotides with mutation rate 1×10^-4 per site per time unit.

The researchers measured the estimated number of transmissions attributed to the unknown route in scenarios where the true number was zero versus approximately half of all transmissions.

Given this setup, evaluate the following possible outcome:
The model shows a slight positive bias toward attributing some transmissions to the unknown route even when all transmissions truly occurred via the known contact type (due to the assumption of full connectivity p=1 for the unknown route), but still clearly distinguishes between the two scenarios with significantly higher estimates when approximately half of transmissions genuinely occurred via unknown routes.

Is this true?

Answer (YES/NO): NO